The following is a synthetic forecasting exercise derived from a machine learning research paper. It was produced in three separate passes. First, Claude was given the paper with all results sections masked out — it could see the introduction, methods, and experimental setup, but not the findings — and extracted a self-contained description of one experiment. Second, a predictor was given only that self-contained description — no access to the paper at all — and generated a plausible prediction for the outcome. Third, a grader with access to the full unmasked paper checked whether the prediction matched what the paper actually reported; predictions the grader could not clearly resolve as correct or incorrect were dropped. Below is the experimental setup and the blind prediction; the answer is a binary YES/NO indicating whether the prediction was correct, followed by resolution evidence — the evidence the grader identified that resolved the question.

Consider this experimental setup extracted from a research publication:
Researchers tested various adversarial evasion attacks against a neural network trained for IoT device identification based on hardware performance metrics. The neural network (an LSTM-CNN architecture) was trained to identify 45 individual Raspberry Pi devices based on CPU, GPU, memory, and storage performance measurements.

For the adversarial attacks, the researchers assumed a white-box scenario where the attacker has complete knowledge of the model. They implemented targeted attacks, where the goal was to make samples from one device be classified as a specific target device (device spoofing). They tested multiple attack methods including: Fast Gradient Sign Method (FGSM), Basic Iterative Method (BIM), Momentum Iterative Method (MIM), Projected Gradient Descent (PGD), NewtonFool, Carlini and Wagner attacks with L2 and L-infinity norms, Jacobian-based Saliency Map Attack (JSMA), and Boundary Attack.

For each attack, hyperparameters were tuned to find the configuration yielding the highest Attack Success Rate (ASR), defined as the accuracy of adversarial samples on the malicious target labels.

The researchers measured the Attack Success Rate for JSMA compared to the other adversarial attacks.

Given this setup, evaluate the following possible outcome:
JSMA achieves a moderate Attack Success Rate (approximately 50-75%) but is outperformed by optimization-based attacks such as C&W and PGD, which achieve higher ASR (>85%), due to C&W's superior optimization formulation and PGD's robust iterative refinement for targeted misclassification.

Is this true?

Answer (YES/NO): NO